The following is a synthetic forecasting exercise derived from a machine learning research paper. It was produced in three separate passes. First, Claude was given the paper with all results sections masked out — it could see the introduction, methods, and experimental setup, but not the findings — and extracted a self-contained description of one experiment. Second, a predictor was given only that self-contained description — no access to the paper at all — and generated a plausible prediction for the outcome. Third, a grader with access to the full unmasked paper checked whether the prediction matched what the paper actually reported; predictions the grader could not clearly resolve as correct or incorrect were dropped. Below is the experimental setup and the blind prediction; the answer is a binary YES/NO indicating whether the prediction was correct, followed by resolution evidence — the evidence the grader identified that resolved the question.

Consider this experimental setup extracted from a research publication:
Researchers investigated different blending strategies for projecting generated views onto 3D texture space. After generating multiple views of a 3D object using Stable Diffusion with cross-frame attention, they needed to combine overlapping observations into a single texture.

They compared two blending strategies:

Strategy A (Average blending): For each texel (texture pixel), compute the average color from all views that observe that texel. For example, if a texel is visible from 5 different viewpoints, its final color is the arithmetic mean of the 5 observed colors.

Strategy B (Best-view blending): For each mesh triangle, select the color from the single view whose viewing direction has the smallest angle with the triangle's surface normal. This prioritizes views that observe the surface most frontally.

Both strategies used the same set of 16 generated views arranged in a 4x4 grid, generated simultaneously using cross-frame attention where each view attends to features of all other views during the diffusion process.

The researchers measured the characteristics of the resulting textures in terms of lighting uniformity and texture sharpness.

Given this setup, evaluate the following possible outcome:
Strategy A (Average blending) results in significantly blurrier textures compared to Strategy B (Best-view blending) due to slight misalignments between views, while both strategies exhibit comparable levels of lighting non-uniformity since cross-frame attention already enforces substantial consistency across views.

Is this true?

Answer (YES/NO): NO